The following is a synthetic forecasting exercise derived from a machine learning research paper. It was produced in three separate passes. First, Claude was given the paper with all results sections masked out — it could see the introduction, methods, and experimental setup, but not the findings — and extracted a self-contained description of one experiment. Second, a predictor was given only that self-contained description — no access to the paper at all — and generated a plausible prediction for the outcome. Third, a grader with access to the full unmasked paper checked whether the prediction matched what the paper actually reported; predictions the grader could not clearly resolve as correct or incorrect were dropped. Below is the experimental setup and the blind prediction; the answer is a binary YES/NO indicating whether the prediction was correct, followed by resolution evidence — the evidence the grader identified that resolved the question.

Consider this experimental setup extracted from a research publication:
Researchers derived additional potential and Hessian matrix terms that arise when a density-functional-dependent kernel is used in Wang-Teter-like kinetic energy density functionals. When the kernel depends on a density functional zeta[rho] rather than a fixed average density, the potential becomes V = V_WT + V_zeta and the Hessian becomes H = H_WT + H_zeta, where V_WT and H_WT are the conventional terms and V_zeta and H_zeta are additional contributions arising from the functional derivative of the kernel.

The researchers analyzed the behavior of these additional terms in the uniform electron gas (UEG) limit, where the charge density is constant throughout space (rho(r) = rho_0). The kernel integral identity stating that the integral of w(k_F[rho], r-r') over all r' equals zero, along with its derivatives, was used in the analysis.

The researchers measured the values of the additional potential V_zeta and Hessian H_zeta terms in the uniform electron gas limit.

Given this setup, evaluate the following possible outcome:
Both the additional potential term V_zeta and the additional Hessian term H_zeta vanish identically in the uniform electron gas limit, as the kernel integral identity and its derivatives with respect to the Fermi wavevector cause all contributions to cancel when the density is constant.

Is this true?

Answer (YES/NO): YES